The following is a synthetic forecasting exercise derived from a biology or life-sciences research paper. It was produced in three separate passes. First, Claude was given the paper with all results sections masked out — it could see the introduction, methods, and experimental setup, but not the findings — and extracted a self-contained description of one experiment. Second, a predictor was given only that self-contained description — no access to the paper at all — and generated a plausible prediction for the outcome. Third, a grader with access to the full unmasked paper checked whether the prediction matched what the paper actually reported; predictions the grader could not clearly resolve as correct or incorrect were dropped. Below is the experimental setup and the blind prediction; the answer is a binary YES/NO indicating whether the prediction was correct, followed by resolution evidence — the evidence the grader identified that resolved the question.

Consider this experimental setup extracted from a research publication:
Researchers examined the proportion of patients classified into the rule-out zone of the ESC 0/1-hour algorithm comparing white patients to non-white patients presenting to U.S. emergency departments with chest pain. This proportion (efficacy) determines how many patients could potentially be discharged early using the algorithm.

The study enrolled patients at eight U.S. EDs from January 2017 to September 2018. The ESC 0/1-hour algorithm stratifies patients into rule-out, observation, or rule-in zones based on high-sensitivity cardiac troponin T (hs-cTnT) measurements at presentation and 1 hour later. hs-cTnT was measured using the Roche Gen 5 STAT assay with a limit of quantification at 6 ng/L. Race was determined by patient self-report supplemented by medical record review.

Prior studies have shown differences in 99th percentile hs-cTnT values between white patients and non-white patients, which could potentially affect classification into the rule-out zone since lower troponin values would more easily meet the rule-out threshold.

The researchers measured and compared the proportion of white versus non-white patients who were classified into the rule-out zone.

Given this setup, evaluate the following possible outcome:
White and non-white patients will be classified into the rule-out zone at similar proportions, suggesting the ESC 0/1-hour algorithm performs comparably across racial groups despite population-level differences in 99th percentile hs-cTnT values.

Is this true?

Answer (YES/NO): YES